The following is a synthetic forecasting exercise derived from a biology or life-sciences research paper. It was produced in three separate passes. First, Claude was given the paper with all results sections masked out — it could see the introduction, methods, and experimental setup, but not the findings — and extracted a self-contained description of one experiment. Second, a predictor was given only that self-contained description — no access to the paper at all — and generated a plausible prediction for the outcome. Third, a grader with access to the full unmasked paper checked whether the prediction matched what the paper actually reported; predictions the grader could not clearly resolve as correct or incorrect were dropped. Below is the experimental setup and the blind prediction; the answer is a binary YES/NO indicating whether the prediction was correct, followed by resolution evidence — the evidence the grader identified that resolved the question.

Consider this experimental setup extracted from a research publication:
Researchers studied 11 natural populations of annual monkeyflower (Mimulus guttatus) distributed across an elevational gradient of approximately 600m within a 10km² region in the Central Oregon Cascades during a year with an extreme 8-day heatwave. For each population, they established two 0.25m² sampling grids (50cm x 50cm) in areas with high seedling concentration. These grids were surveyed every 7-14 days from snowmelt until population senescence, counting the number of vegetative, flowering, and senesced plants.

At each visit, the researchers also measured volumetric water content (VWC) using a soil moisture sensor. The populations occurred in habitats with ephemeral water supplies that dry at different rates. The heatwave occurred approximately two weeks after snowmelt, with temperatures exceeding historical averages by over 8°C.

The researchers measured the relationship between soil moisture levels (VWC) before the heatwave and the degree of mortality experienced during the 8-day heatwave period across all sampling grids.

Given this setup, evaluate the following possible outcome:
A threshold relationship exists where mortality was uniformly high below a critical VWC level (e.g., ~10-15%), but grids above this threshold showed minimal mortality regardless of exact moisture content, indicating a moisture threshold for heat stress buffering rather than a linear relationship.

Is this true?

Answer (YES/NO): NO